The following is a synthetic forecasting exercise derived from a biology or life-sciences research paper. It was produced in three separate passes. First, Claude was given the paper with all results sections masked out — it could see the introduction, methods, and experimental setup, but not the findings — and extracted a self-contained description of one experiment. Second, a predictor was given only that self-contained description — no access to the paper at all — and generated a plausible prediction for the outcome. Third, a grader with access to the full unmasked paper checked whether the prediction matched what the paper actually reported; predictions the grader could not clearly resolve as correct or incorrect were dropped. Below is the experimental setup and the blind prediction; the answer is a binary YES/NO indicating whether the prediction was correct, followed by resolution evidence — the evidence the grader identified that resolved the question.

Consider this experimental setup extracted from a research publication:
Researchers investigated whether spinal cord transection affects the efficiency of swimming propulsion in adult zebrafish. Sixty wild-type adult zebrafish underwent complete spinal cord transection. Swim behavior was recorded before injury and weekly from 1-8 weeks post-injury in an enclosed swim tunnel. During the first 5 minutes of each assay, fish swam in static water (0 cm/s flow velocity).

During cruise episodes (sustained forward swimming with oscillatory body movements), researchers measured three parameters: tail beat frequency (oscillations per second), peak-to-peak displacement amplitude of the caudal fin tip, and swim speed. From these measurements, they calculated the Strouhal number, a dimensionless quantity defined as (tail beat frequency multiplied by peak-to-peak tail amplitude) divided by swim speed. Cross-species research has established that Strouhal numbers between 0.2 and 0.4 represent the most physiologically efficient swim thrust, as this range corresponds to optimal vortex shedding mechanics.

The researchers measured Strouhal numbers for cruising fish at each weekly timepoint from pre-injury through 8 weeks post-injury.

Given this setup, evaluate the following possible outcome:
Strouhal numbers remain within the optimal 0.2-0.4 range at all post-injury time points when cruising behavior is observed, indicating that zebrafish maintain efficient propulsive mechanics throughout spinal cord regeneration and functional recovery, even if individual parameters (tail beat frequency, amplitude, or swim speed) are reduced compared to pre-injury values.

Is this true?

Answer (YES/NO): YES